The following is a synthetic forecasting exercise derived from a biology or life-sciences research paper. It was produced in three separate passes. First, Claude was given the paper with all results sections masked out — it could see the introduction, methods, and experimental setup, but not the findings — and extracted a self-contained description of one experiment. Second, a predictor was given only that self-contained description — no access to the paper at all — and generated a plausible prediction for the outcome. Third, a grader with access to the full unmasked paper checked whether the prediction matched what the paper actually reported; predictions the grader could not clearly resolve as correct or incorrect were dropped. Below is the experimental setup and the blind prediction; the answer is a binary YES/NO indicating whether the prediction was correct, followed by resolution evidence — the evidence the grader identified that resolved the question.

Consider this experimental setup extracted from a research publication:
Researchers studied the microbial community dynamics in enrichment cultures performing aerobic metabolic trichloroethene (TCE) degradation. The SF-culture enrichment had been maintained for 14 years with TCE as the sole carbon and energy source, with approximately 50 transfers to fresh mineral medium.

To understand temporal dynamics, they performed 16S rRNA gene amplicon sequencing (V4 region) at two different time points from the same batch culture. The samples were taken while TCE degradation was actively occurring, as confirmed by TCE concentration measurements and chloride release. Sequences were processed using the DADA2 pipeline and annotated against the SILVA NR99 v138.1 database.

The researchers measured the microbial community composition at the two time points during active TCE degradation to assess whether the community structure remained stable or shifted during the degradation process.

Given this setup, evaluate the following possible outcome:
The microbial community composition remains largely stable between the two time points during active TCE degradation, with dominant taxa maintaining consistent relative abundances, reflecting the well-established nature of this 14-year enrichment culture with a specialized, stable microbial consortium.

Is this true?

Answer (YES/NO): NO